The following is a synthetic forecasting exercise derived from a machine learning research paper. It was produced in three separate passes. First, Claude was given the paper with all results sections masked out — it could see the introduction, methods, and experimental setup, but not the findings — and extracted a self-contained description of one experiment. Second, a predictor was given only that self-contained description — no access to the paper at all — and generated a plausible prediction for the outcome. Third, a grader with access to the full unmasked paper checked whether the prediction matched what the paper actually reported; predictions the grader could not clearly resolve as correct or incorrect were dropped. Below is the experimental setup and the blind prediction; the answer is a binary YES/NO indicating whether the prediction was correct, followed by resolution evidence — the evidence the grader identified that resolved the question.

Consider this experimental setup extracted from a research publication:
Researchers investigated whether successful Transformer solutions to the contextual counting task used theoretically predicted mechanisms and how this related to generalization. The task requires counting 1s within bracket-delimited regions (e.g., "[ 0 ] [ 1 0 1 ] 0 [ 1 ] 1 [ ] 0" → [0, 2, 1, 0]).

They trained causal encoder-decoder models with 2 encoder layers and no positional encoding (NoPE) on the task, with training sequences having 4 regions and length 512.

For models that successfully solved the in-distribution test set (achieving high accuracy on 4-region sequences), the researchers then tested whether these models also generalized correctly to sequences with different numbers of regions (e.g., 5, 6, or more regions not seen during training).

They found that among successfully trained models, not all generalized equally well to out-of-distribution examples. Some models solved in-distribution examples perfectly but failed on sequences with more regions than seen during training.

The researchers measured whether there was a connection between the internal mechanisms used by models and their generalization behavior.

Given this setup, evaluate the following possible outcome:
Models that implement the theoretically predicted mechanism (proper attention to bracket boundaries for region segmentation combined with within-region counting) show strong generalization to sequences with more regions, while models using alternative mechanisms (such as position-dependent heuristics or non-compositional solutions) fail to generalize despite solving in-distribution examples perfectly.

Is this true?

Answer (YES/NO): NO